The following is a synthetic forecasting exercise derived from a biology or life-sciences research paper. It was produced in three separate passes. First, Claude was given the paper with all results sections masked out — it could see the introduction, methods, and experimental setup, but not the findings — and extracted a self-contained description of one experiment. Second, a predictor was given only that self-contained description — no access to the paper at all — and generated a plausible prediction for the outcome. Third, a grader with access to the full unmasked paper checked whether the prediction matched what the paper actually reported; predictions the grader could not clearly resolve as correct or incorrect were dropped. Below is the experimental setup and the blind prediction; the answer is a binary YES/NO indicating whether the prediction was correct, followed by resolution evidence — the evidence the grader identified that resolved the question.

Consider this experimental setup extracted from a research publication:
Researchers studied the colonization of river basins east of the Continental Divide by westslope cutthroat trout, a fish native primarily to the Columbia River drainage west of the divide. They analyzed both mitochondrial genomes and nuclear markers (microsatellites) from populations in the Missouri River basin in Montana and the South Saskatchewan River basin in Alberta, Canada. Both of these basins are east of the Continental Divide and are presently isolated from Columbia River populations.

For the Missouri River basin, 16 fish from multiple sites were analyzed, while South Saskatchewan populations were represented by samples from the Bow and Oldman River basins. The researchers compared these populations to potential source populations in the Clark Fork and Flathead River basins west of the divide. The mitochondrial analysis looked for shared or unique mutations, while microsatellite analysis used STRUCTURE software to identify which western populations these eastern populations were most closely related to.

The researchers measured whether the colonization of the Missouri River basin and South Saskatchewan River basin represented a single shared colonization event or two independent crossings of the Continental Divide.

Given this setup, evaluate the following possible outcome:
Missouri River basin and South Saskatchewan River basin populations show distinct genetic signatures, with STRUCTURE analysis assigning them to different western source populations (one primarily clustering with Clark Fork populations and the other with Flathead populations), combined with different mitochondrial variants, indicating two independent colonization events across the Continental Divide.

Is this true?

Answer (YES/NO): YES